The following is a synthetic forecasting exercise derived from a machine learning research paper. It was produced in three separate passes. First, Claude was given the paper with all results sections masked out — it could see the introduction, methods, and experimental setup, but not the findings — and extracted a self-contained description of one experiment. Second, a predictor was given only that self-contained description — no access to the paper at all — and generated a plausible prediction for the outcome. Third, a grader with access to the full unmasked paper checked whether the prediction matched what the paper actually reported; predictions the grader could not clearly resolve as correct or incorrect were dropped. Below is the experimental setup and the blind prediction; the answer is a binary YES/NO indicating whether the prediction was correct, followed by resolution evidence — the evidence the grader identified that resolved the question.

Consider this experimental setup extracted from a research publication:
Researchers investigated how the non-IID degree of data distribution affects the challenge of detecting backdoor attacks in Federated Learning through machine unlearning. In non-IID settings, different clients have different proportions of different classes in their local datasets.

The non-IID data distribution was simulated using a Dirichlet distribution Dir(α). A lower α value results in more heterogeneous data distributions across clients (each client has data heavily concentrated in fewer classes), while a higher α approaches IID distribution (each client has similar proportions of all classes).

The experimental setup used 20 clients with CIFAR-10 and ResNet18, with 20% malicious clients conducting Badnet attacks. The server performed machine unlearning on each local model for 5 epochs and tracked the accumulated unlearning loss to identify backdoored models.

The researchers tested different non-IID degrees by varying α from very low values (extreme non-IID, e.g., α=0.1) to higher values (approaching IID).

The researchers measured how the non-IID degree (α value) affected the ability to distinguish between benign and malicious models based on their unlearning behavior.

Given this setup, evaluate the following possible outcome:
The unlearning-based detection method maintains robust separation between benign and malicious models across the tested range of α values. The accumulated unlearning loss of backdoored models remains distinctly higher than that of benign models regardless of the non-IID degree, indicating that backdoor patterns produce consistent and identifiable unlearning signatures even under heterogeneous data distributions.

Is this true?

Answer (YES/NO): NO